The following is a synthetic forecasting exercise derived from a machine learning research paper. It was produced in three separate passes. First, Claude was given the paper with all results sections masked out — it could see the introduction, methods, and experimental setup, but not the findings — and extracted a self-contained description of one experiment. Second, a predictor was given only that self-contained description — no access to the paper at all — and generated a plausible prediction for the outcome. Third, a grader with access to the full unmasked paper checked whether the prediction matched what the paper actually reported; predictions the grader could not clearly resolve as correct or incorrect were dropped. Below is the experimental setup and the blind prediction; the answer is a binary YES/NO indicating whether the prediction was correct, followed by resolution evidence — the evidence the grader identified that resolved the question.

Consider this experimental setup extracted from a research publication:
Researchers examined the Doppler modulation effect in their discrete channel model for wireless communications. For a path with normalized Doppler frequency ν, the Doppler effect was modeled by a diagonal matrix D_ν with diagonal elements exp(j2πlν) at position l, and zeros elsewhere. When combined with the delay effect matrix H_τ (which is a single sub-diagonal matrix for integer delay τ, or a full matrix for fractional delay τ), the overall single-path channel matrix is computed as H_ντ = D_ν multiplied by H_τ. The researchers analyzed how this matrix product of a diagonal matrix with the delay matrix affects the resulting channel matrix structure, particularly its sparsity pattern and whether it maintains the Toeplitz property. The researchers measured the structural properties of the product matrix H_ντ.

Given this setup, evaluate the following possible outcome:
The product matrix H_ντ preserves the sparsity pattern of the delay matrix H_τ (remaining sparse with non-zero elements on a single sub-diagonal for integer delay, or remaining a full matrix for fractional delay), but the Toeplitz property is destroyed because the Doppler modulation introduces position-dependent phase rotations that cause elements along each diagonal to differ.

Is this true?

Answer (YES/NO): YES